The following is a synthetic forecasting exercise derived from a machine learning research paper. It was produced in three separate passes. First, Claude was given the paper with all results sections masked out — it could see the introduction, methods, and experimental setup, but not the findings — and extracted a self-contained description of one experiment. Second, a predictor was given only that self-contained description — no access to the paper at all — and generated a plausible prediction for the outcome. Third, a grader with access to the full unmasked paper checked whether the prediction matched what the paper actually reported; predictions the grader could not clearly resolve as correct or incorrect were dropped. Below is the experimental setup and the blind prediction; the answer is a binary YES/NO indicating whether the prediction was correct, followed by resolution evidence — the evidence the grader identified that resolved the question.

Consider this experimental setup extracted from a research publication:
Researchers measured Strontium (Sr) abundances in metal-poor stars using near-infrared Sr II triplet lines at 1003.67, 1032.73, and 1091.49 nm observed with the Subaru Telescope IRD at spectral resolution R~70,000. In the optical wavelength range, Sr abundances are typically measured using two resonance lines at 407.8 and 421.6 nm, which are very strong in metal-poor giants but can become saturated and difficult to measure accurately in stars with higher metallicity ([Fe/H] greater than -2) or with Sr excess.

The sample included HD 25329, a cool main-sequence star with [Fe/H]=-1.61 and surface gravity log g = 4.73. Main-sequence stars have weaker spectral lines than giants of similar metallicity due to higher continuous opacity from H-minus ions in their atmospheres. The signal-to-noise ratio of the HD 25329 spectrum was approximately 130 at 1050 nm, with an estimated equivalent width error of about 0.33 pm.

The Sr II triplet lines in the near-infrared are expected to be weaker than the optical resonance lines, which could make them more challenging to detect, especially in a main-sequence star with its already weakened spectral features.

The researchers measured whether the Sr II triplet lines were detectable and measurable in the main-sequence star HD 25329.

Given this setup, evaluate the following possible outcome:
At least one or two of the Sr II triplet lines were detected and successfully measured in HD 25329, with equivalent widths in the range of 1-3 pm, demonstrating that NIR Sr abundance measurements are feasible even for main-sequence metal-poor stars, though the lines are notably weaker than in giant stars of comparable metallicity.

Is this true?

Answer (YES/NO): NO